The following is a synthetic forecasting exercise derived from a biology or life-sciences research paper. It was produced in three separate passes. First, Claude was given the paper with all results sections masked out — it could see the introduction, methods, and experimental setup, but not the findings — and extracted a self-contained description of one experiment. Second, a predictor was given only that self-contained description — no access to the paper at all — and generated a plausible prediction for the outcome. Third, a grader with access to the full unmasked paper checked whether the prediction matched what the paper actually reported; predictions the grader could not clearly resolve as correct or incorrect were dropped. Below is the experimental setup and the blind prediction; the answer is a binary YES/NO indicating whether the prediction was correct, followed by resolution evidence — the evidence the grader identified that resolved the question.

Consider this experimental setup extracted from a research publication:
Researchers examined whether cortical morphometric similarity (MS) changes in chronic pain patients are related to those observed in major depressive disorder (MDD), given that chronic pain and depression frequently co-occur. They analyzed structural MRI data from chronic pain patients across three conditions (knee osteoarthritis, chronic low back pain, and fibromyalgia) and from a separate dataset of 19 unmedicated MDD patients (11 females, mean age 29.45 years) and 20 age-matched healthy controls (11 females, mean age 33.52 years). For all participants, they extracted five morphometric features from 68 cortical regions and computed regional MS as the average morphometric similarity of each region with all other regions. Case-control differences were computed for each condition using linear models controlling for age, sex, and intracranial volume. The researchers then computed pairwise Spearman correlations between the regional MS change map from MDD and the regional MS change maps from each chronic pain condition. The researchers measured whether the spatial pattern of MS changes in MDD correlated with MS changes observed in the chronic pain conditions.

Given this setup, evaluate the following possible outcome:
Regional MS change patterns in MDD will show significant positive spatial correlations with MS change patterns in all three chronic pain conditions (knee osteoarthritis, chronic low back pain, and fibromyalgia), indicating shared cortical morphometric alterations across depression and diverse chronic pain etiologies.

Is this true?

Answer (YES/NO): NO